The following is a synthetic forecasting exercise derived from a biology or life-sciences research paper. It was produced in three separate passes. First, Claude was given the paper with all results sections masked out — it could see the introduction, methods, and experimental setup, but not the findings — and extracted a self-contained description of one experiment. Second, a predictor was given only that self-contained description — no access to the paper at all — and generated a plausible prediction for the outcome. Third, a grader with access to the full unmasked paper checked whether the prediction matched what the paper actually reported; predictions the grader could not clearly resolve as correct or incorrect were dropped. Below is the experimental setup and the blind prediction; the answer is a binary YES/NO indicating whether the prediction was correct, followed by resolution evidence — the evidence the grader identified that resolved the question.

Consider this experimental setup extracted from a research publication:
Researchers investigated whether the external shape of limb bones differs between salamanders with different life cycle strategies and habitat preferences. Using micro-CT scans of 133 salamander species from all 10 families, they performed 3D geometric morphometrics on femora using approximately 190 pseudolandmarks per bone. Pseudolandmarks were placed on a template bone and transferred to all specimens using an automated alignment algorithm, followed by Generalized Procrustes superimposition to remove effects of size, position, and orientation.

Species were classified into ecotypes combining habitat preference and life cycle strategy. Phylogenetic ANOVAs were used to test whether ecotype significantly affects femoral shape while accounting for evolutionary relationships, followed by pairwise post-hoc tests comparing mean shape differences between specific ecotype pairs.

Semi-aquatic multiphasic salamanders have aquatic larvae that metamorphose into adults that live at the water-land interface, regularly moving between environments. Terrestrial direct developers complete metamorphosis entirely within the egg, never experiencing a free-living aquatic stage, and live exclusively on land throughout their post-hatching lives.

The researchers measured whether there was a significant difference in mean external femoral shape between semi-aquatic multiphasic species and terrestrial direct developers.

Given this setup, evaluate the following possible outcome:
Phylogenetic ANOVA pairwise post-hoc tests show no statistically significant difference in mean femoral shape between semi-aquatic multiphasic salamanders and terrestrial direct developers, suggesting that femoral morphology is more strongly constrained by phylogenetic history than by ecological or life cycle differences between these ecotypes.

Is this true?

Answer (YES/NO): YES